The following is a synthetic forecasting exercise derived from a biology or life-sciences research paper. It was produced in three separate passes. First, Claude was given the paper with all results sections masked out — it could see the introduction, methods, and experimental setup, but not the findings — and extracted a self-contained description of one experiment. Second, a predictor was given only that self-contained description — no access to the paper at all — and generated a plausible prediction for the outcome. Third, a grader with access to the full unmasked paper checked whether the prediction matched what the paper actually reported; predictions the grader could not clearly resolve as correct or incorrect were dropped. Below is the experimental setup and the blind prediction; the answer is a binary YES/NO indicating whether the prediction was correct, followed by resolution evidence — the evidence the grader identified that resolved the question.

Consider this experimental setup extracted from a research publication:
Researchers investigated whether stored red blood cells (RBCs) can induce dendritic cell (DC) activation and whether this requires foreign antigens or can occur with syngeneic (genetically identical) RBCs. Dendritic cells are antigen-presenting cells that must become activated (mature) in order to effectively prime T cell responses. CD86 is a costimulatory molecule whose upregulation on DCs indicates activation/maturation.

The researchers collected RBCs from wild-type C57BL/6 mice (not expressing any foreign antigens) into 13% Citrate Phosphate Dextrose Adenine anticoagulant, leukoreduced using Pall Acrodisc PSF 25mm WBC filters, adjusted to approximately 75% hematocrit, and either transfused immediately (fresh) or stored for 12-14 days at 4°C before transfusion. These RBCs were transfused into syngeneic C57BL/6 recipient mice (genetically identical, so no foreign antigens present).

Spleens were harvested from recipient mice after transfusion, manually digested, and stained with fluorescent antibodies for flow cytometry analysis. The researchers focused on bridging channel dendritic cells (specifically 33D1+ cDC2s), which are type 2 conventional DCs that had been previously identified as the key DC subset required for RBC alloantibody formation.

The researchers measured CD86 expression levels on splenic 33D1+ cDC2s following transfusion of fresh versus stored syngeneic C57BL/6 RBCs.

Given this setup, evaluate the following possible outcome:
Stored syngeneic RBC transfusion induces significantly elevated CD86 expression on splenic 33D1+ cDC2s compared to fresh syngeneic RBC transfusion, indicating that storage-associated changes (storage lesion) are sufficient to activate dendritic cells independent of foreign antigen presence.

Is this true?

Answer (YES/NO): YES